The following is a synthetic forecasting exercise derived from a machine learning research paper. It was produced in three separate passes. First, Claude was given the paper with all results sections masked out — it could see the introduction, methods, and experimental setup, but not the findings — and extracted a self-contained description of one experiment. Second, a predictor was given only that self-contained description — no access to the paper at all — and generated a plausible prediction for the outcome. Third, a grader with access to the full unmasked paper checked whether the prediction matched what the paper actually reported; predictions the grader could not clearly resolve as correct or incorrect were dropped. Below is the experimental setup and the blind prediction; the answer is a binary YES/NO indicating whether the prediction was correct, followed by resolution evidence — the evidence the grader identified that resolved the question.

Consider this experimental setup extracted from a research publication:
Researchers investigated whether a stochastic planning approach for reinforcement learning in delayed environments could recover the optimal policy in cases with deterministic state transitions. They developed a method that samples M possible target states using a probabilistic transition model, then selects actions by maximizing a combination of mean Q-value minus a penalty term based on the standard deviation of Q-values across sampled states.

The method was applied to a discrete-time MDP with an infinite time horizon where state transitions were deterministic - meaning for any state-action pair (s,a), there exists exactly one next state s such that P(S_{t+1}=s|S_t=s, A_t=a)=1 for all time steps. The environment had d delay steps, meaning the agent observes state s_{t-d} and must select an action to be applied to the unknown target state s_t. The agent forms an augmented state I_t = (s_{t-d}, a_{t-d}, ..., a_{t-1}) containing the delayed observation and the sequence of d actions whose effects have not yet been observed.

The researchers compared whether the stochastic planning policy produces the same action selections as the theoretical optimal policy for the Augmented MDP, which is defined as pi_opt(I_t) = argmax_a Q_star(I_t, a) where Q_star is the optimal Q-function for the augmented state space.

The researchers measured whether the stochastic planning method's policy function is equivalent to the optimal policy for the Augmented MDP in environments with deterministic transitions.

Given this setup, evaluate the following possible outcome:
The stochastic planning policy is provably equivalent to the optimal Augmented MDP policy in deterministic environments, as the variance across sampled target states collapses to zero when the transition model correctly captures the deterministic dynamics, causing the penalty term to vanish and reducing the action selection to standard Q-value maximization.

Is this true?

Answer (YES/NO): YES